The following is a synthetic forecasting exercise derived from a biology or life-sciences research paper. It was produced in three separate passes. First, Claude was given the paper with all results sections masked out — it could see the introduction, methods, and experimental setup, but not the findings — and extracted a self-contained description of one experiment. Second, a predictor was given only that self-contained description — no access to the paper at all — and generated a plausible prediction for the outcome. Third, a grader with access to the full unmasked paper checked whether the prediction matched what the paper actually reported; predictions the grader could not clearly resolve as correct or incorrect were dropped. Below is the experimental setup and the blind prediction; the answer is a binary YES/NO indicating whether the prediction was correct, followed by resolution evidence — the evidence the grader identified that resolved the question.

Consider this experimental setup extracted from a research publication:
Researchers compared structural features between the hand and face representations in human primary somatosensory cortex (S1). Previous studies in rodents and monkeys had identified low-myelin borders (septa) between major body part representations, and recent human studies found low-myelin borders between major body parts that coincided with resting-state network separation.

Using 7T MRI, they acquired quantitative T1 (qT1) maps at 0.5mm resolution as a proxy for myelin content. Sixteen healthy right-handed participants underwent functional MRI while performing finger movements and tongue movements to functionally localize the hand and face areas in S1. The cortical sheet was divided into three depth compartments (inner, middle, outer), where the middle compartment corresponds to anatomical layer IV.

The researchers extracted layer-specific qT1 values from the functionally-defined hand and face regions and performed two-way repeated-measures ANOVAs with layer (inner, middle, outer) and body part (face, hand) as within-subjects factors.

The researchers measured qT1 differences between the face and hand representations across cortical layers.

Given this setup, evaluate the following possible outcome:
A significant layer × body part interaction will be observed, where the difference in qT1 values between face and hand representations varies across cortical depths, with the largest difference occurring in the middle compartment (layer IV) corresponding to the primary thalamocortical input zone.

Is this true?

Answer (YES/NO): NO